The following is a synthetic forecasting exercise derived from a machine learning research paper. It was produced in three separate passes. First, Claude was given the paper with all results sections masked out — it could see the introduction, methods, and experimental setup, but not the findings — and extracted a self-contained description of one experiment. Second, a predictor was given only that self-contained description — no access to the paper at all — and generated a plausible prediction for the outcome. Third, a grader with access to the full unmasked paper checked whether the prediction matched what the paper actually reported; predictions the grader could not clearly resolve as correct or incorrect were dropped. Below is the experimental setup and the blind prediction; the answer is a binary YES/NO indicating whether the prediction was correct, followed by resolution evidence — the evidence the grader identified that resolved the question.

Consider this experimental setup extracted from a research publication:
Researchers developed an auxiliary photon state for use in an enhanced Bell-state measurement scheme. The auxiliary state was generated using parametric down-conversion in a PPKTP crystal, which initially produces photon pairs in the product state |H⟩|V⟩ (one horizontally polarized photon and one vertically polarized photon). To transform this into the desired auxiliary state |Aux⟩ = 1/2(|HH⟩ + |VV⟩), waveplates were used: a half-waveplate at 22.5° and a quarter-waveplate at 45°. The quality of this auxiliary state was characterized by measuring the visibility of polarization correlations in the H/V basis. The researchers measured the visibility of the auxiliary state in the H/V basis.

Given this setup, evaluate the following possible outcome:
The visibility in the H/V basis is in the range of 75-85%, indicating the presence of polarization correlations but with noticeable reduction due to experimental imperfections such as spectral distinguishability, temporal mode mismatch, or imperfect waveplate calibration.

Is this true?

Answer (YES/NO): NO